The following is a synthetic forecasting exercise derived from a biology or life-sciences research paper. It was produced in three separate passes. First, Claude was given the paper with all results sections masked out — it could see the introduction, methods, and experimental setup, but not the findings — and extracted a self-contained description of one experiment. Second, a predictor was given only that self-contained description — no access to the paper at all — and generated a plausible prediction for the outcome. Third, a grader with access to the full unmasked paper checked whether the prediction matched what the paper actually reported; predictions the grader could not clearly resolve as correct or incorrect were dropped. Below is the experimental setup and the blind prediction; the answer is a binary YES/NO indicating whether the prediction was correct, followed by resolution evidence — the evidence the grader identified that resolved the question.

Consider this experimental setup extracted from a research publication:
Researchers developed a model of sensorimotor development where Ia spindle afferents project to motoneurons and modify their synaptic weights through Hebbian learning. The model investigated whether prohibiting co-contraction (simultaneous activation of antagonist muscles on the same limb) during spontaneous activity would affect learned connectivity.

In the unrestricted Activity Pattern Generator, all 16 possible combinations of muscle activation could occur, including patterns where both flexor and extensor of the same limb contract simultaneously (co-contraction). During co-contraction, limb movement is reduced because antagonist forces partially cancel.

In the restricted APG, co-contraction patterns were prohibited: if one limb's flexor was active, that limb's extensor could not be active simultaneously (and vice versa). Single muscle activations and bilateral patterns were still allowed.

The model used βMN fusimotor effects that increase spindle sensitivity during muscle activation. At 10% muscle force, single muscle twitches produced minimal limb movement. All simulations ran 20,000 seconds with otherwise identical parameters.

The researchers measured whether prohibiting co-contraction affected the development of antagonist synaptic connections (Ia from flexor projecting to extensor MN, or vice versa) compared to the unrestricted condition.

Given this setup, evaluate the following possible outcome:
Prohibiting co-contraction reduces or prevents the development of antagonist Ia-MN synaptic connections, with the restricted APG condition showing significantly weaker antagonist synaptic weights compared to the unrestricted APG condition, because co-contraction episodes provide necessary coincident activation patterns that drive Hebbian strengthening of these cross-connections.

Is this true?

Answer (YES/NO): NO